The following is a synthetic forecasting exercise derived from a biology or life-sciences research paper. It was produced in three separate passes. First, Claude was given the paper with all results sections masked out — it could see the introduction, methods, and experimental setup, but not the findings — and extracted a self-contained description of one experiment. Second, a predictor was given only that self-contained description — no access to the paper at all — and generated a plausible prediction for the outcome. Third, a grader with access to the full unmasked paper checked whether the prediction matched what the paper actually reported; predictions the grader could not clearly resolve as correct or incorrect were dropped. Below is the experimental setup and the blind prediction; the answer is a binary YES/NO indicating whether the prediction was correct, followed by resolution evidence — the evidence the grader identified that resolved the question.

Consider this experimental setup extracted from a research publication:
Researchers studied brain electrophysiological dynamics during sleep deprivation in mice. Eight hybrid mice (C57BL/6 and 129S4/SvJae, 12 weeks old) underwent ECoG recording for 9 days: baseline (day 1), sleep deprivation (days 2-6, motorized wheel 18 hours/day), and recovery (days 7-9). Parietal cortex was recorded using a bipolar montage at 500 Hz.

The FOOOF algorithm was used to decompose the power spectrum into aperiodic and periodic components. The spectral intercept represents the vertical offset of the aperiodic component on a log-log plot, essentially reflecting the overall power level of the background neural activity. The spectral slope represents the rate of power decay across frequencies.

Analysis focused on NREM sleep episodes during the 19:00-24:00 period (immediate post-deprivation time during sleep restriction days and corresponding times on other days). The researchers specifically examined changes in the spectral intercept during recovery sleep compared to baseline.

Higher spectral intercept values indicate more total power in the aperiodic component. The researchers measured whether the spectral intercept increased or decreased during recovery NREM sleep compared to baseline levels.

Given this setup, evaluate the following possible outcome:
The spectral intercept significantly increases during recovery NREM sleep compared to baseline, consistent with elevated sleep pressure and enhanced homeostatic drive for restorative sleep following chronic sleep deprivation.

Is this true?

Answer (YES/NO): NO